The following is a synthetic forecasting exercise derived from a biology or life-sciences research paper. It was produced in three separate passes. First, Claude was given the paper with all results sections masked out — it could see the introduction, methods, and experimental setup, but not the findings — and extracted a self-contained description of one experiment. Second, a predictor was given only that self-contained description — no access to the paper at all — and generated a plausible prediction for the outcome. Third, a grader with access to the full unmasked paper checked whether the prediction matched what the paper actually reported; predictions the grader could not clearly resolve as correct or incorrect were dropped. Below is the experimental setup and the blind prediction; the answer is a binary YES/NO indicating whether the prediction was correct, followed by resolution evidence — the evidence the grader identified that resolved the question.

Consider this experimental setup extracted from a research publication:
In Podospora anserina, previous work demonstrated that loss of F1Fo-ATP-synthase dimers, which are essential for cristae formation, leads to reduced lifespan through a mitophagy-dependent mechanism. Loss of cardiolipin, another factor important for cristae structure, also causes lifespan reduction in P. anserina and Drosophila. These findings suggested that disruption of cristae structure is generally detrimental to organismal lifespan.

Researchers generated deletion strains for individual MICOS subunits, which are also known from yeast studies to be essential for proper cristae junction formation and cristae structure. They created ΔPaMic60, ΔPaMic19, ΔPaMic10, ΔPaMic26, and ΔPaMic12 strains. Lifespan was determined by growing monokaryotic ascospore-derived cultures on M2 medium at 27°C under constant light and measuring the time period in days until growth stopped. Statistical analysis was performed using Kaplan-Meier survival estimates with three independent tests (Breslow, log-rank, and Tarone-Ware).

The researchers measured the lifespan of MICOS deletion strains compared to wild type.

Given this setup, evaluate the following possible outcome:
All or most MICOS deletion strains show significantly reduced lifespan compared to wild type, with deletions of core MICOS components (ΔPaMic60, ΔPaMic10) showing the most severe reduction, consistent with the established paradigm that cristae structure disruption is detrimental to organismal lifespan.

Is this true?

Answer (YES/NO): NO